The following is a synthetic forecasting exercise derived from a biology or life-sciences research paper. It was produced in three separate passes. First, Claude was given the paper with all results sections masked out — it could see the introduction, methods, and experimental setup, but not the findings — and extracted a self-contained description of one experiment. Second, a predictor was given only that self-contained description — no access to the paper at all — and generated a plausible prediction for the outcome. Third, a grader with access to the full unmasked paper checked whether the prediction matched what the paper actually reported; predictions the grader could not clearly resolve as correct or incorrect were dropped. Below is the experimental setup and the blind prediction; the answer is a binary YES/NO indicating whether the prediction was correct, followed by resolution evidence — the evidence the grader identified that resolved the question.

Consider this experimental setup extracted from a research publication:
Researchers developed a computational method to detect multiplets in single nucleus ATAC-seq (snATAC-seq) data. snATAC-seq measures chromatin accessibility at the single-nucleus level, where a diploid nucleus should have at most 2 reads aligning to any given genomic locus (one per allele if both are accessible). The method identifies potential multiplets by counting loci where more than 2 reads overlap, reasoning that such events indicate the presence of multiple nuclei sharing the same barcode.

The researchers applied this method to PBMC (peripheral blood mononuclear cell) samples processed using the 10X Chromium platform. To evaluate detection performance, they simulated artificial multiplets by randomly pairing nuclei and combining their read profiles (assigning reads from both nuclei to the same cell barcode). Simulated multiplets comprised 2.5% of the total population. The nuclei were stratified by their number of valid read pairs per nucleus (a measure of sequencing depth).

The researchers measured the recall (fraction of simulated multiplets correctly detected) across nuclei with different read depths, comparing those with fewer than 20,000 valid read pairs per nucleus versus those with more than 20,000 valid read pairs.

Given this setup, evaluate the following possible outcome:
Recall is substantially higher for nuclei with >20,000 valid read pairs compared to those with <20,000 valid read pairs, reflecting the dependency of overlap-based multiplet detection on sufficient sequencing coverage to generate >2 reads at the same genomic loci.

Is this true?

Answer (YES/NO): YES